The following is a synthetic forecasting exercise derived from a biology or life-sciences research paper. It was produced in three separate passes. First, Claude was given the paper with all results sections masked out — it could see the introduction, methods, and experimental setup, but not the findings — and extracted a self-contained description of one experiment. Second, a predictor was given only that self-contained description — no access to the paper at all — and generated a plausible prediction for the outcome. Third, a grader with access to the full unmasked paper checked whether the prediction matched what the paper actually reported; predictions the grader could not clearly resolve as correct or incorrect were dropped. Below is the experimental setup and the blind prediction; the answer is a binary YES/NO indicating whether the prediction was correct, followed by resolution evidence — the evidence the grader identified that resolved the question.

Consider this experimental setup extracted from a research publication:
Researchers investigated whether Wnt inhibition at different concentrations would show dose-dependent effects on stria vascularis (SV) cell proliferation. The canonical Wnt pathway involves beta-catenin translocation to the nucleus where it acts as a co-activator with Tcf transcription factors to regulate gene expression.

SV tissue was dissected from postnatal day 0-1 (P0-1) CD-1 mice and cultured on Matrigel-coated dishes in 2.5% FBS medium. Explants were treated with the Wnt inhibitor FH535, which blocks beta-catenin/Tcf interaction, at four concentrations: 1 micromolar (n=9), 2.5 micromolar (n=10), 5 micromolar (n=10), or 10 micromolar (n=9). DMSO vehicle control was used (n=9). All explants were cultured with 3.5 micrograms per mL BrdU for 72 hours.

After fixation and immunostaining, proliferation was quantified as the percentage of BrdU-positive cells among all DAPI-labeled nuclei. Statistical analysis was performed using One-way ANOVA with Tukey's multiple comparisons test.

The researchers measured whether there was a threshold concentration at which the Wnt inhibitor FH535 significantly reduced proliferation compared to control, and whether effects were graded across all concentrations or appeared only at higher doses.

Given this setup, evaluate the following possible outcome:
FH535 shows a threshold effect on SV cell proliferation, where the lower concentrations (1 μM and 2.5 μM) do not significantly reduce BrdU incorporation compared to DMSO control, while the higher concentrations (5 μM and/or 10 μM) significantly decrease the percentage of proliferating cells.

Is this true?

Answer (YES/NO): YES